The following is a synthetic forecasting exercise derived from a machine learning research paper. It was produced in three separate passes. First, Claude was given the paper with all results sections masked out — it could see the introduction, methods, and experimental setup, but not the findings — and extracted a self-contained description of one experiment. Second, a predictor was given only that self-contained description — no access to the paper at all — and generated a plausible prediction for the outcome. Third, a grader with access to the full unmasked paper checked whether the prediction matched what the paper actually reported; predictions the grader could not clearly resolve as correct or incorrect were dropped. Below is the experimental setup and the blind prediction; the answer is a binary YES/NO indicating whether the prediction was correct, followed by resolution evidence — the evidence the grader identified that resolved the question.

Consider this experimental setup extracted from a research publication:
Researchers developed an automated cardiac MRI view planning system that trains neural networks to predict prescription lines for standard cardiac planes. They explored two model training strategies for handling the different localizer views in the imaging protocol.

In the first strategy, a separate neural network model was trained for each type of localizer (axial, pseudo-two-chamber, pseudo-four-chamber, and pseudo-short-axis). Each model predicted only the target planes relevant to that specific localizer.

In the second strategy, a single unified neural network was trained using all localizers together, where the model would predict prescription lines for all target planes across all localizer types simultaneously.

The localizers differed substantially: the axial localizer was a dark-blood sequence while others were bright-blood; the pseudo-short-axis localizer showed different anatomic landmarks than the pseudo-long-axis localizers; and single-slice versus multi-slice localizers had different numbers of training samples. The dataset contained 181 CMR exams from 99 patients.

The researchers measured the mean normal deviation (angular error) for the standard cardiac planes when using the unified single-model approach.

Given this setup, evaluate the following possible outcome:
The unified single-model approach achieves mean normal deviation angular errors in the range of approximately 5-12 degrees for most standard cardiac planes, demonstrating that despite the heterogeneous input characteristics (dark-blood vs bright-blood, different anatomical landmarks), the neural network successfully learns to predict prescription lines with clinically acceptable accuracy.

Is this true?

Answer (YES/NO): NO